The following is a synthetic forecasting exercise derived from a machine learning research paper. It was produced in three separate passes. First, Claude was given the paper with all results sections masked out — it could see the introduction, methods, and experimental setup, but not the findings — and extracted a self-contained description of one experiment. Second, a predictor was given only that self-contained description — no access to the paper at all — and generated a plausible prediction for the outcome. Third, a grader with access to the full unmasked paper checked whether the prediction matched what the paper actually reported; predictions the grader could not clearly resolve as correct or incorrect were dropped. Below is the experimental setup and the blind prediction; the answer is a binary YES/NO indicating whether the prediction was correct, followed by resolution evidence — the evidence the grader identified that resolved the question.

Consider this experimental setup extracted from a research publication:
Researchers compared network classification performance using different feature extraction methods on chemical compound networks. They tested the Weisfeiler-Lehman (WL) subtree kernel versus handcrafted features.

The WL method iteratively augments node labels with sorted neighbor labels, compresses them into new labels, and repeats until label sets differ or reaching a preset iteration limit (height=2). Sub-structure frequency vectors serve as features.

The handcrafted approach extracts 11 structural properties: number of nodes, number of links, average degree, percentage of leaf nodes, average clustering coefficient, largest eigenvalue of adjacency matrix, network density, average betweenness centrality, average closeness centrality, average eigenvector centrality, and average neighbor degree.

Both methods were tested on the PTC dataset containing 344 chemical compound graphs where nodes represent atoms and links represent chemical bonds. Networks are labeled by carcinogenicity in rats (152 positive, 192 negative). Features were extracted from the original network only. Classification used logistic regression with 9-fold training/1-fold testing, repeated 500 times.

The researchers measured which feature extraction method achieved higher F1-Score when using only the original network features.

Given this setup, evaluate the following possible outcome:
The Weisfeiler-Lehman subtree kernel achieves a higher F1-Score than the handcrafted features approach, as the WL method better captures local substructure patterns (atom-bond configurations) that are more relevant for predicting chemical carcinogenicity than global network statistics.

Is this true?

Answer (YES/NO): NO